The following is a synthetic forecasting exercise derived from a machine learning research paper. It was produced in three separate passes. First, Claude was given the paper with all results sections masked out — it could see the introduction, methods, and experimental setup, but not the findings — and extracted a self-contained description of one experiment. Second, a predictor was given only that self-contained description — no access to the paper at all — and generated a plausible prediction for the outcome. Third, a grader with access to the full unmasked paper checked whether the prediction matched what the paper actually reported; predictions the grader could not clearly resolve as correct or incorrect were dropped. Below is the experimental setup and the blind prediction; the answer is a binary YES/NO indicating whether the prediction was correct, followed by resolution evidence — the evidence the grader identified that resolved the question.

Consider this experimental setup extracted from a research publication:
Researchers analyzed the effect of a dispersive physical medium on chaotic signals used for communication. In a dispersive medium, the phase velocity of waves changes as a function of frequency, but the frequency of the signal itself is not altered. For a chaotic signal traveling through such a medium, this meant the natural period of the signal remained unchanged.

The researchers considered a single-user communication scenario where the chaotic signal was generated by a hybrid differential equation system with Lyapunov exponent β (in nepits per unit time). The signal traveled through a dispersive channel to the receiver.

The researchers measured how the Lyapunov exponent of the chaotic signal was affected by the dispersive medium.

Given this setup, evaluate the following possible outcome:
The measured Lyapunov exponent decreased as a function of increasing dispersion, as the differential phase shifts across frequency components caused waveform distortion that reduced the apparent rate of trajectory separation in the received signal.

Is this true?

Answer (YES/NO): NO